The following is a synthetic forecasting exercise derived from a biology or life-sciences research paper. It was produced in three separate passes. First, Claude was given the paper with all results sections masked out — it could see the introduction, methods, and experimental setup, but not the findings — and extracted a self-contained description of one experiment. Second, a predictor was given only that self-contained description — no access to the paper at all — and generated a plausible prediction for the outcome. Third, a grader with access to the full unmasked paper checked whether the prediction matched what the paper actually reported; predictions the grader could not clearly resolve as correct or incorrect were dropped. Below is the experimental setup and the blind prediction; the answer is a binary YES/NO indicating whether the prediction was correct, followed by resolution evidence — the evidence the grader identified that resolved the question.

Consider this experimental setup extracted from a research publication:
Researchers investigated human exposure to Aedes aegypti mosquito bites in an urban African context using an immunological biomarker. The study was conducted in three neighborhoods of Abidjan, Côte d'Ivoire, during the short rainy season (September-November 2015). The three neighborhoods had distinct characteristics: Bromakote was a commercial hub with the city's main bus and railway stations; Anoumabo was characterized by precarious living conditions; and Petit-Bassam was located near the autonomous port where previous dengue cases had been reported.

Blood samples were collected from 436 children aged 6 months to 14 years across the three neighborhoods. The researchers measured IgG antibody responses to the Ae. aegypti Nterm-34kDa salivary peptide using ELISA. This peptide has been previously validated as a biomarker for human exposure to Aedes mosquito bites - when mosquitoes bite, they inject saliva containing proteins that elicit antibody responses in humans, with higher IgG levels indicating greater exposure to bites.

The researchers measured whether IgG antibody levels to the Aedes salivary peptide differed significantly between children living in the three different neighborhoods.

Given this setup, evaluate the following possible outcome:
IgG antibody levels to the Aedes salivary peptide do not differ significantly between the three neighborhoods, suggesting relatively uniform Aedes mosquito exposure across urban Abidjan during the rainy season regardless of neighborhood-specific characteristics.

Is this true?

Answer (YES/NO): NO